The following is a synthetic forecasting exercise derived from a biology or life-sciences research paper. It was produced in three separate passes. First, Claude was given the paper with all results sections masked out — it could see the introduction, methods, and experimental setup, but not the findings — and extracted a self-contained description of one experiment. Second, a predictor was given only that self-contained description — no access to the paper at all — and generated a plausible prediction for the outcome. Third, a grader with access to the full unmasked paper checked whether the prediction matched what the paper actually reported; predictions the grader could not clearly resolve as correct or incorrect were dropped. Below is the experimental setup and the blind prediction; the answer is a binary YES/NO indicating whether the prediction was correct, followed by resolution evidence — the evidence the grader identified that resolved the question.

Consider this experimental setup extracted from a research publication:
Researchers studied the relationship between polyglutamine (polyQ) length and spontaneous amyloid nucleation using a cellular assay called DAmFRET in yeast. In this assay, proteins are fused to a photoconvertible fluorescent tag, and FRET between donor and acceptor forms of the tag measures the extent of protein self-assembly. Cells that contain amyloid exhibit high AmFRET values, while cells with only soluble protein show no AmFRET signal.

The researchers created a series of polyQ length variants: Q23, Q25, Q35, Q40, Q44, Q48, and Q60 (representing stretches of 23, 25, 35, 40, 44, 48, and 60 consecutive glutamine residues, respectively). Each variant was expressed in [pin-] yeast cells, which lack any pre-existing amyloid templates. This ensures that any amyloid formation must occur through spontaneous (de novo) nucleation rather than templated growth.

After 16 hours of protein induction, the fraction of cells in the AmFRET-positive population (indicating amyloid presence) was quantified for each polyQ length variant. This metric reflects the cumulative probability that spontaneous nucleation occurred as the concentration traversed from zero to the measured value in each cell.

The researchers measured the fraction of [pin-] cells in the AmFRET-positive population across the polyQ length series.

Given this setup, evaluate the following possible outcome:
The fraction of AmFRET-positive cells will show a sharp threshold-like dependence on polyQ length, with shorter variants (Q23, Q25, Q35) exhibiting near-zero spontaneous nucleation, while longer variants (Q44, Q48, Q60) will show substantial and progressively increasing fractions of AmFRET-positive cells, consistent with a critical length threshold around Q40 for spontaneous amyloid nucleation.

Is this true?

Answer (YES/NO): YES